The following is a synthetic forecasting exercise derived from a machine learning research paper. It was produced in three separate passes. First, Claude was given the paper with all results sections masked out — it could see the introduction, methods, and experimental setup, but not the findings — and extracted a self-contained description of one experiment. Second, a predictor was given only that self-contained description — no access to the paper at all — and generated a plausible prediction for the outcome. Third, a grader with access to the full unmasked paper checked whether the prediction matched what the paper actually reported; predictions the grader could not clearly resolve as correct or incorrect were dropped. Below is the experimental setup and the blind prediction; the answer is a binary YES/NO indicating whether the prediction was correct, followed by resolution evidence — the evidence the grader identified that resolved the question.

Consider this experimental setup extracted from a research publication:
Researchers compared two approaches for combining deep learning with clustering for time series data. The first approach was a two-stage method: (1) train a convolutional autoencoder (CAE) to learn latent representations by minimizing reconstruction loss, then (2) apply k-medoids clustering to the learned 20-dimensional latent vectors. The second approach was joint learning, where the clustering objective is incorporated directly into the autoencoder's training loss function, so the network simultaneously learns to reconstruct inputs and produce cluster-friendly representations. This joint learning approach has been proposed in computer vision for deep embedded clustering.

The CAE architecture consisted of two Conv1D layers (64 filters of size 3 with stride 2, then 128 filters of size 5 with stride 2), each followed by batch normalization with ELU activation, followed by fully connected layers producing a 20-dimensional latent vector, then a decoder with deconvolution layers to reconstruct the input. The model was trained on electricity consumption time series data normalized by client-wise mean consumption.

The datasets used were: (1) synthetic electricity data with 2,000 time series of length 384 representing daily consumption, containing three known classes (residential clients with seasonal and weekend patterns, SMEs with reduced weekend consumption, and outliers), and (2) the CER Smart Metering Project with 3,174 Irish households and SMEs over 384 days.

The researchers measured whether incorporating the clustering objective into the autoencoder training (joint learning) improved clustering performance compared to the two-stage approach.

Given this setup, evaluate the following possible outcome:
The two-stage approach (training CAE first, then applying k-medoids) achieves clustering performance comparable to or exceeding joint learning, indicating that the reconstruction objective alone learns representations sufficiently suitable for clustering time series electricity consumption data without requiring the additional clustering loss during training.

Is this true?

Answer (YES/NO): YES